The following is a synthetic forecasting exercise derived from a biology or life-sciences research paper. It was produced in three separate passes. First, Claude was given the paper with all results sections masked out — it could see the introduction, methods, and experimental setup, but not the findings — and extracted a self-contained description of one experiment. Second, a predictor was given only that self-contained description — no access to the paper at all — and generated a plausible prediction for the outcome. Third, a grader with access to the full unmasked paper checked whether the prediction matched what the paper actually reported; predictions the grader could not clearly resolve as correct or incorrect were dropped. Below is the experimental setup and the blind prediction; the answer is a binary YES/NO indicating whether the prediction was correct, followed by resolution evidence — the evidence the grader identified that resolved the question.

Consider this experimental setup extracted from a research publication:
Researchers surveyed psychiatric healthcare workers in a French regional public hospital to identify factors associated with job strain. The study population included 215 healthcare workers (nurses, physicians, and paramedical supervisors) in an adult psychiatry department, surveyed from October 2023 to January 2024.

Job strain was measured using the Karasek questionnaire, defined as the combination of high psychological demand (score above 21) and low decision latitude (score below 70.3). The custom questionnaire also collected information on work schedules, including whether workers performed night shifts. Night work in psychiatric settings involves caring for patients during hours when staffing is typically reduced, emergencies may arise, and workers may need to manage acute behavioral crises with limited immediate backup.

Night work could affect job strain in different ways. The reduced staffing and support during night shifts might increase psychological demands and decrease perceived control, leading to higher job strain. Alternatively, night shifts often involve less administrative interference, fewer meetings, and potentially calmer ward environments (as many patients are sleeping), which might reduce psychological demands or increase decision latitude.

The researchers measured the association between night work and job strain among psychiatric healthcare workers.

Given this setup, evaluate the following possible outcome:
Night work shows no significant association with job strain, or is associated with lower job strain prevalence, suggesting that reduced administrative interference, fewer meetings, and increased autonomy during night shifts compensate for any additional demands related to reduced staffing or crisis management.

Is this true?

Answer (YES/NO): NO